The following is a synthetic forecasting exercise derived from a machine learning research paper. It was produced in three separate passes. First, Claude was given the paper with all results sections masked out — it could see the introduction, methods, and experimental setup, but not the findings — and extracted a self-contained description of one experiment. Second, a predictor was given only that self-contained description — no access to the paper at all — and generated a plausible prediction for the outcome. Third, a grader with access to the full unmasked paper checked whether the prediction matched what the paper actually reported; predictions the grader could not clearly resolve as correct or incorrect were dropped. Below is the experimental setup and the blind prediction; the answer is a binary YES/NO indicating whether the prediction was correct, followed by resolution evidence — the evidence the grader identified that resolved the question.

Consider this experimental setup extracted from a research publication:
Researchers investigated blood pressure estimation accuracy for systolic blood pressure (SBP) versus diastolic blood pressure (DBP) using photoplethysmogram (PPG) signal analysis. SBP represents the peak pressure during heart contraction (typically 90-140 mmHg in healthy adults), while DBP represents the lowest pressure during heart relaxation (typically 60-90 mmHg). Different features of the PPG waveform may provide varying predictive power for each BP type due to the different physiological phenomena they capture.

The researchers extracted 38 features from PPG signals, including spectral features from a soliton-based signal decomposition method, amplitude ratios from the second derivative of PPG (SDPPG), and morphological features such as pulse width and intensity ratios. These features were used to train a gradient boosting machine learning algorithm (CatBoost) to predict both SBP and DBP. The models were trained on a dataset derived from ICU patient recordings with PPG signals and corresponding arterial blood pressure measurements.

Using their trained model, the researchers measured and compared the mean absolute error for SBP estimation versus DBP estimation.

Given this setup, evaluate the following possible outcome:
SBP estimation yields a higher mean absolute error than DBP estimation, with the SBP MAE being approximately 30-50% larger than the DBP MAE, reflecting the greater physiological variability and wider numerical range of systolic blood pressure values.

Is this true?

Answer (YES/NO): NO